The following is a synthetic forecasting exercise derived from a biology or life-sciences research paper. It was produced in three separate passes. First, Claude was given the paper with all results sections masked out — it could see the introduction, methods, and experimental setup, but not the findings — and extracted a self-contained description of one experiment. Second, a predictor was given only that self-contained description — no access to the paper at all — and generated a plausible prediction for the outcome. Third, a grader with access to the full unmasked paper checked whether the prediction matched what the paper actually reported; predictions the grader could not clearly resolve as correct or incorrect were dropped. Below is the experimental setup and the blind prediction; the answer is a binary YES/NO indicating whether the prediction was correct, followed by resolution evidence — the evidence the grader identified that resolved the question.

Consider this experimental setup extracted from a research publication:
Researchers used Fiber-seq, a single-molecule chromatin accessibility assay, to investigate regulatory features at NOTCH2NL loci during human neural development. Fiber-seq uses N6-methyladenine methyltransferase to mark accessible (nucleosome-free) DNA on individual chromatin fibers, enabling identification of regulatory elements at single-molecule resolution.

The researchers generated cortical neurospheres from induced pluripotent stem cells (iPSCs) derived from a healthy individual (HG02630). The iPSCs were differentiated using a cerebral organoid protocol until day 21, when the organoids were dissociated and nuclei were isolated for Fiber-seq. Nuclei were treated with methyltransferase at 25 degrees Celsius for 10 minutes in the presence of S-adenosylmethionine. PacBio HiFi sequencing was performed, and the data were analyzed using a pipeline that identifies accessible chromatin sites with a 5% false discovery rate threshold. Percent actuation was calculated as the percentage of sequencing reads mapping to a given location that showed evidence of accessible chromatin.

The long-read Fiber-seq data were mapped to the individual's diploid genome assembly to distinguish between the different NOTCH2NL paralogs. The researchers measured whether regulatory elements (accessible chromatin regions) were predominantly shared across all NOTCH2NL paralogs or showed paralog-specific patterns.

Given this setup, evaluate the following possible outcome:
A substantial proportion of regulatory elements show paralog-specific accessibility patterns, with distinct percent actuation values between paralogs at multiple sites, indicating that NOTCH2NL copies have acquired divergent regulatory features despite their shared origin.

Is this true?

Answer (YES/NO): YES